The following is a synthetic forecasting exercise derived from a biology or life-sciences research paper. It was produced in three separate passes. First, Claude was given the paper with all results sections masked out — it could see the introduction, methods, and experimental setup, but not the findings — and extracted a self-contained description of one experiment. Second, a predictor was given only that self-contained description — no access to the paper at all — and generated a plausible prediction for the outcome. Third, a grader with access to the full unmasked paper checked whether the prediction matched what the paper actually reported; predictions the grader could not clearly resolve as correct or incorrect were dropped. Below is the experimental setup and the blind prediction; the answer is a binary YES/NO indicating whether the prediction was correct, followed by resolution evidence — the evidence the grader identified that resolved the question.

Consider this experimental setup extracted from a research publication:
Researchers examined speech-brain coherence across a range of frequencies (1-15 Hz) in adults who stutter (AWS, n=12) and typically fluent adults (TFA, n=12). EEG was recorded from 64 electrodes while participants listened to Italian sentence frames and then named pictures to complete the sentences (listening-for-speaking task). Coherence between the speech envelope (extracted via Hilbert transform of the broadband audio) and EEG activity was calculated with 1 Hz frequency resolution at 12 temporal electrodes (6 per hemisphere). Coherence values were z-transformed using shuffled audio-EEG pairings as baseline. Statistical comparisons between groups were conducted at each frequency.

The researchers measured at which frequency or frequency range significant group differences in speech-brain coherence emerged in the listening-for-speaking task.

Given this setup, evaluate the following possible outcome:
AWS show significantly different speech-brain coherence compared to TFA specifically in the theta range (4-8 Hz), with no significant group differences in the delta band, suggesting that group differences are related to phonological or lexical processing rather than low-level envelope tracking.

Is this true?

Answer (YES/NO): NO